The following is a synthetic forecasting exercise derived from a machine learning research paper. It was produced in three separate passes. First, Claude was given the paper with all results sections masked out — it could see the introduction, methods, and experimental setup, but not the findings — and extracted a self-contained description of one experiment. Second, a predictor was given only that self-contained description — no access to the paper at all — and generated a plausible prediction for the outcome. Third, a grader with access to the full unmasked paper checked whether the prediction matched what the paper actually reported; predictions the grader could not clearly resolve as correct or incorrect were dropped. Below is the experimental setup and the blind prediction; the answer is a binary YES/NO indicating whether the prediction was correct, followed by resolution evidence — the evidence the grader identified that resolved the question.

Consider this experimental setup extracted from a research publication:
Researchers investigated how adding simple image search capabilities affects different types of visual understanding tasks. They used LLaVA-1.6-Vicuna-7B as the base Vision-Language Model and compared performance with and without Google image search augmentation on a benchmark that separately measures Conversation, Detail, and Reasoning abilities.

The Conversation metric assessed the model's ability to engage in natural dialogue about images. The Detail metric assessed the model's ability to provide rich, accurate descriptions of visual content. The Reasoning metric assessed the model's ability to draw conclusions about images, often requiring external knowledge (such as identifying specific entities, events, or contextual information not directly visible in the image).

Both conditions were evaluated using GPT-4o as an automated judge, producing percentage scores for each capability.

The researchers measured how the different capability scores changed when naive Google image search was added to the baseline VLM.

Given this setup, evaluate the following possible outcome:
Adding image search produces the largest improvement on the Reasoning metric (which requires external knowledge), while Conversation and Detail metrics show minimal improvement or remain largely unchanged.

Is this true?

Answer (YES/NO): NO